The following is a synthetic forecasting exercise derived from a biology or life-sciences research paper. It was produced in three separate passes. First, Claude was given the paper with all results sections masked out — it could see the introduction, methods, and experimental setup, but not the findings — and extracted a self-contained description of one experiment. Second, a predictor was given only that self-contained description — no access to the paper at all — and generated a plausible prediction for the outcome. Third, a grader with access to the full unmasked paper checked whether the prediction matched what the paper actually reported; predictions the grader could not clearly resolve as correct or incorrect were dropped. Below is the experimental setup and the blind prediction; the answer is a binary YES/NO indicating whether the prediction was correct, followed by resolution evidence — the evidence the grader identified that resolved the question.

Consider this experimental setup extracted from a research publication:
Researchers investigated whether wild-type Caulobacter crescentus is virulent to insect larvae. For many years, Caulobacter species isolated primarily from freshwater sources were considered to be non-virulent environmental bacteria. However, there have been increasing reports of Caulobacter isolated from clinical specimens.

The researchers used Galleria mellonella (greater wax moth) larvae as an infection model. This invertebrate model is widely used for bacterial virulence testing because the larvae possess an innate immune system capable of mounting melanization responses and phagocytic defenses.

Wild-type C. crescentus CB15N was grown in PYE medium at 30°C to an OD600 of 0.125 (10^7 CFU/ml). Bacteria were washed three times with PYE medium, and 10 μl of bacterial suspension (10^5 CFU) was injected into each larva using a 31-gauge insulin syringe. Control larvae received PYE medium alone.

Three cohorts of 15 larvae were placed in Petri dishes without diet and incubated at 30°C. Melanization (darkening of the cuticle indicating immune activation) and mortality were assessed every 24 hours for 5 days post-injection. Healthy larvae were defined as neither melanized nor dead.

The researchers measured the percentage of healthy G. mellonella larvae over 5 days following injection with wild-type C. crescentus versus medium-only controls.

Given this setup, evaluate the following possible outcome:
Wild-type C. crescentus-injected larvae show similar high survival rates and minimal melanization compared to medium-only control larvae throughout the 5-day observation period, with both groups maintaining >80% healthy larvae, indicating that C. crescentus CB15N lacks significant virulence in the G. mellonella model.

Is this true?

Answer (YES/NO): NO